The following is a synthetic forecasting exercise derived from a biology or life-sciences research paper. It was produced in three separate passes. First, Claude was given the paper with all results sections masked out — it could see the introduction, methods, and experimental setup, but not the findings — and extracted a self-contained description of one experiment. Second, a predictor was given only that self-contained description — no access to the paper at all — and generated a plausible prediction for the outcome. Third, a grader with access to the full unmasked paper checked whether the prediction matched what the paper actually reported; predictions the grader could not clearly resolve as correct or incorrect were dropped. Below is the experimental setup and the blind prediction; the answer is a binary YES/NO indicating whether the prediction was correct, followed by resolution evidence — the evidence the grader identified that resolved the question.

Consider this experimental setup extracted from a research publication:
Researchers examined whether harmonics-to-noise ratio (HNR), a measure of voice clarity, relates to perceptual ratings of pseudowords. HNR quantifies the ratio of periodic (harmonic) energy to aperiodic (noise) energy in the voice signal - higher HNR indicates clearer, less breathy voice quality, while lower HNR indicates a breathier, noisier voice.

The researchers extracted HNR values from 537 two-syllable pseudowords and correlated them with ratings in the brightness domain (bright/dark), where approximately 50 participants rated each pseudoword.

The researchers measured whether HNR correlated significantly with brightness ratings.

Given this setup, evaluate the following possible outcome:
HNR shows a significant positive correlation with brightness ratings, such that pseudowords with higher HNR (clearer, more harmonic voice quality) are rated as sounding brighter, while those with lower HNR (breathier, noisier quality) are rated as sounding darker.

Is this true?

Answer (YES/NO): NO